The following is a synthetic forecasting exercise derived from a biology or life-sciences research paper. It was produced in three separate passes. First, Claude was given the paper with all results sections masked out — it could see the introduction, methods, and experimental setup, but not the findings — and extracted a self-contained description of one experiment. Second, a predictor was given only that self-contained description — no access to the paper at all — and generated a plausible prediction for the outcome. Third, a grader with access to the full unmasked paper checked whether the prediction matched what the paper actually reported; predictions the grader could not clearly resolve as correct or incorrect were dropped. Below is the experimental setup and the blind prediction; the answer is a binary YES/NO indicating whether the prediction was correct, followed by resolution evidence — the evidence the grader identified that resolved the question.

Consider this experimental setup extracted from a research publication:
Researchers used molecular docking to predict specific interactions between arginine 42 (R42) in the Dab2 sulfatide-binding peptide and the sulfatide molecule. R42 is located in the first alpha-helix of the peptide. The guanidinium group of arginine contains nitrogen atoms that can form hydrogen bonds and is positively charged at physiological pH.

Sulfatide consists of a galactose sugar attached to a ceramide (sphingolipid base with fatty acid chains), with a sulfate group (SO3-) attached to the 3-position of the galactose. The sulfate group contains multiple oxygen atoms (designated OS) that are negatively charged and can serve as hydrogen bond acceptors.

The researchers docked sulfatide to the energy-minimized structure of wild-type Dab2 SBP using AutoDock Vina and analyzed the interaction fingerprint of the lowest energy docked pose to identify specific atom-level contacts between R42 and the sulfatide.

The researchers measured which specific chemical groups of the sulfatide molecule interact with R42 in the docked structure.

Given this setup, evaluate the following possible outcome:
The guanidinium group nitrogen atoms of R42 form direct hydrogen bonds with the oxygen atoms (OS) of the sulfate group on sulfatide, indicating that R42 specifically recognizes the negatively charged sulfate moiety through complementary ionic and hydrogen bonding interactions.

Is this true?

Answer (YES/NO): YES